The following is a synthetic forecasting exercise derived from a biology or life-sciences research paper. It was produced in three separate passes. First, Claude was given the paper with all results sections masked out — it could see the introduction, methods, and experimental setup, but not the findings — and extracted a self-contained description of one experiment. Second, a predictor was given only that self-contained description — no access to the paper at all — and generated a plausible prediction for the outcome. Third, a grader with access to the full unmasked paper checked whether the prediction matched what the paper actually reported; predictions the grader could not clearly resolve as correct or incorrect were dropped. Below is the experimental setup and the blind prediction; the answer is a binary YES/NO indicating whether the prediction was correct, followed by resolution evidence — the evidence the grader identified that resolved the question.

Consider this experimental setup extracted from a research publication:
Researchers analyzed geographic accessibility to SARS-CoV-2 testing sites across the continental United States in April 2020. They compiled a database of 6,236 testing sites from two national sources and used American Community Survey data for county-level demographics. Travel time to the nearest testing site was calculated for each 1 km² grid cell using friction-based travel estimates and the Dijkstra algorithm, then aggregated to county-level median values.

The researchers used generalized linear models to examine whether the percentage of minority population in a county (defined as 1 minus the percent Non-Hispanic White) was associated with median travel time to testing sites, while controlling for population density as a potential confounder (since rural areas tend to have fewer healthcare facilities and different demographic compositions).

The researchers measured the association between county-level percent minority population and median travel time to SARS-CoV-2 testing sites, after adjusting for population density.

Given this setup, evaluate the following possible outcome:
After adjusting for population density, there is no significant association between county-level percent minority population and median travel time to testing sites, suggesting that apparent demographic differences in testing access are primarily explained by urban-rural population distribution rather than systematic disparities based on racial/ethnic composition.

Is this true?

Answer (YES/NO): NO